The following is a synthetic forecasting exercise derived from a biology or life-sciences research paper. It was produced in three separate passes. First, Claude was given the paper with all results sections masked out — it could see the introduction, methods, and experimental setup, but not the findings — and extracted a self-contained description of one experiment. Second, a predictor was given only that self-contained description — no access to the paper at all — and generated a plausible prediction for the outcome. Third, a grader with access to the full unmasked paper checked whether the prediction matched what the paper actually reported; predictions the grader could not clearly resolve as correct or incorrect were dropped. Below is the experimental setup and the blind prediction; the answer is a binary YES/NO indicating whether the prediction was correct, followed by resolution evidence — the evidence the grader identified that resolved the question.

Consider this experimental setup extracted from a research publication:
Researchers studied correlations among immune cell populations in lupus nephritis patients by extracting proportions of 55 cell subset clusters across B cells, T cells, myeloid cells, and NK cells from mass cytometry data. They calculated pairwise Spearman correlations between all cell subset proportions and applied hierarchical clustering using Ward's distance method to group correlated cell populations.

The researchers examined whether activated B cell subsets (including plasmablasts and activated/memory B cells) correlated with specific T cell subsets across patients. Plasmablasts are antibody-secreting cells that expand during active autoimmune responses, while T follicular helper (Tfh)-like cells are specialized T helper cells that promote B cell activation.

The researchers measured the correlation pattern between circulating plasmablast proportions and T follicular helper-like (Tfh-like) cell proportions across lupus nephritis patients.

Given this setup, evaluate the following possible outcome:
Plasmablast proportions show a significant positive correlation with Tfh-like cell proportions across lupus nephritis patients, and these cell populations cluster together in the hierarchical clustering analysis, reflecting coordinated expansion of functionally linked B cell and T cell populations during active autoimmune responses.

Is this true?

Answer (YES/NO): YES